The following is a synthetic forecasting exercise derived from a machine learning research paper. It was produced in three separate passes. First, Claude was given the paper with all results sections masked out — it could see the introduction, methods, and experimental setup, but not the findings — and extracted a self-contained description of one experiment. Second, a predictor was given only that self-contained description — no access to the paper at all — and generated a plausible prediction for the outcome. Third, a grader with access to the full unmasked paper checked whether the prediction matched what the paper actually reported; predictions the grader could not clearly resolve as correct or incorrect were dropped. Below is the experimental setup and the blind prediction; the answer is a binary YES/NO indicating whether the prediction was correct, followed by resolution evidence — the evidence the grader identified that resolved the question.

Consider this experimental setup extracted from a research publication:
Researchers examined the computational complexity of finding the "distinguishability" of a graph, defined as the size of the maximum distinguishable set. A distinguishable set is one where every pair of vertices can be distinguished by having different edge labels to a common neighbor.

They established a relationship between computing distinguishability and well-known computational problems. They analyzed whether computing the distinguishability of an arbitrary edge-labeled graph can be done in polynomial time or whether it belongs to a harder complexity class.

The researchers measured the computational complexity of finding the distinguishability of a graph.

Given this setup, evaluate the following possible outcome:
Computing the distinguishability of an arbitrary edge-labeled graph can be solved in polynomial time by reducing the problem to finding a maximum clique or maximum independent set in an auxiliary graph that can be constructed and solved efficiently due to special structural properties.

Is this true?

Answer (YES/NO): NO